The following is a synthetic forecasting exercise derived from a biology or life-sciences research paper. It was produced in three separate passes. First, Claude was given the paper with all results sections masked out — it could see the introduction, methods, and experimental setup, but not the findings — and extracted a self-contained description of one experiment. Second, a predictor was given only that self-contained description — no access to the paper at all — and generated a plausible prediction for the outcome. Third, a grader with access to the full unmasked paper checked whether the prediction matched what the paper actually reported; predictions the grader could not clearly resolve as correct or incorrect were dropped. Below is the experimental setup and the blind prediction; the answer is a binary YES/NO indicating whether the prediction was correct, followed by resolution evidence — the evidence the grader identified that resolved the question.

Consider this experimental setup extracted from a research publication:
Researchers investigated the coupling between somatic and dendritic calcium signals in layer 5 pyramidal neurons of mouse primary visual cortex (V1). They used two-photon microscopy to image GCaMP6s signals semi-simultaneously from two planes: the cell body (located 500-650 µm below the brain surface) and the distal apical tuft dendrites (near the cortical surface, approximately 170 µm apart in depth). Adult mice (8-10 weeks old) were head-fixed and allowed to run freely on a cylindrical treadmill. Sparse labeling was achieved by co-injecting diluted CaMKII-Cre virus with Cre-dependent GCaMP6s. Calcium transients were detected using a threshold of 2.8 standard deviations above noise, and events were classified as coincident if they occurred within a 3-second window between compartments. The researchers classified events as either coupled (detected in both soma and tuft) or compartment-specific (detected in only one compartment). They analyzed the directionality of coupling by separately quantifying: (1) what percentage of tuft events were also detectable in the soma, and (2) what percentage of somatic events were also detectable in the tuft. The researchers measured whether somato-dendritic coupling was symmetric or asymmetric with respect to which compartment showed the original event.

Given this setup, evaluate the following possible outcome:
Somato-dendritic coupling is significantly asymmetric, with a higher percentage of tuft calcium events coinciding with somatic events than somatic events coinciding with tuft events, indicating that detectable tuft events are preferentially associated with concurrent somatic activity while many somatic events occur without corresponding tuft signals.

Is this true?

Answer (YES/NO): YES